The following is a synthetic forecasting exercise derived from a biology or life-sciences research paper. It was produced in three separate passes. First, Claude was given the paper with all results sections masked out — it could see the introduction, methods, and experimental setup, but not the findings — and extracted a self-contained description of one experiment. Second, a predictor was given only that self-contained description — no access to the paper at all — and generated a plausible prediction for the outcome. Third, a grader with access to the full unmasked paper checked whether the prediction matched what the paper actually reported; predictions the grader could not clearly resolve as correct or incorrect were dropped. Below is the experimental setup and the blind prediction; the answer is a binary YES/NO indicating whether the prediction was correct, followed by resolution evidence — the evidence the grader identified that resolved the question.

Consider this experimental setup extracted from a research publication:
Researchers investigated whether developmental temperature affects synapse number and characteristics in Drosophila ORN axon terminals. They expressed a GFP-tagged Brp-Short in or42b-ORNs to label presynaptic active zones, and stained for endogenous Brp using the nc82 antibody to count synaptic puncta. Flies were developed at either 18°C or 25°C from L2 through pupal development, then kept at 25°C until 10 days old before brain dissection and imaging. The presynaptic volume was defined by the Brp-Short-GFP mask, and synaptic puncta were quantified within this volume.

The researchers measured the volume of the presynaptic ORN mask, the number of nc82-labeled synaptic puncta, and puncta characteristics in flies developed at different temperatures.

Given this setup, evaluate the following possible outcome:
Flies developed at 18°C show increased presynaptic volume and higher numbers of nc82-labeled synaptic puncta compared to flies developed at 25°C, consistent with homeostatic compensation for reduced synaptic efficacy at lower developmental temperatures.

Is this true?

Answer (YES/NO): NO